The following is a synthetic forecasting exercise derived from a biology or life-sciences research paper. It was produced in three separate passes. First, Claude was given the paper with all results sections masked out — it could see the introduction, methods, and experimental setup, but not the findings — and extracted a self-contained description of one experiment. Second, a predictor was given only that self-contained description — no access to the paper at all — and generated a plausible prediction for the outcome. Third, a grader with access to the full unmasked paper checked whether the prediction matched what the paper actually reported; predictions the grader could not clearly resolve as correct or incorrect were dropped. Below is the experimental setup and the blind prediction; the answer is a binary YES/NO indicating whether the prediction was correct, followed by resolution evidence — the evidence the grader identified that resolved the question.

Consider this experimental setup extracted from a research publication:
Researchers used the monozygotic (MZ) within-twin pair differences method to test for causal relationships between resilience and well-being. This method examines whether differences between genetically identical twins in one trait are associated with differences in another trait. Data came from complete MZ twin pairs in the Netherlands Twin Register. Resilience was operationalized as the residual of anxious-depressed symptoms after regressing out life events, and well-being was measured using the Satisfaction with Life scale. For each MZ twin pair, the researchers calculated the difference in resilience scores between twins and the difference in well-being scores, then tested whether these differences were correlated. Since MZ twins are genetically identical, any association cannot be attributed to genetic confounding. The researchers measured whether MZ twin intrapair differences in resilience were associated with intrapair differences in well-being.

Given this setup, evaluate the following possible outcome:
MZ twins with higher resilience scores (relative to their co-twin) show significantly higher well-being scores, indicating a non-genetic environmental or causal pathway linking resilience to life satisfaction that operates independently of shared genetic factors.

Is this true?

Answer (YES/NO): YES